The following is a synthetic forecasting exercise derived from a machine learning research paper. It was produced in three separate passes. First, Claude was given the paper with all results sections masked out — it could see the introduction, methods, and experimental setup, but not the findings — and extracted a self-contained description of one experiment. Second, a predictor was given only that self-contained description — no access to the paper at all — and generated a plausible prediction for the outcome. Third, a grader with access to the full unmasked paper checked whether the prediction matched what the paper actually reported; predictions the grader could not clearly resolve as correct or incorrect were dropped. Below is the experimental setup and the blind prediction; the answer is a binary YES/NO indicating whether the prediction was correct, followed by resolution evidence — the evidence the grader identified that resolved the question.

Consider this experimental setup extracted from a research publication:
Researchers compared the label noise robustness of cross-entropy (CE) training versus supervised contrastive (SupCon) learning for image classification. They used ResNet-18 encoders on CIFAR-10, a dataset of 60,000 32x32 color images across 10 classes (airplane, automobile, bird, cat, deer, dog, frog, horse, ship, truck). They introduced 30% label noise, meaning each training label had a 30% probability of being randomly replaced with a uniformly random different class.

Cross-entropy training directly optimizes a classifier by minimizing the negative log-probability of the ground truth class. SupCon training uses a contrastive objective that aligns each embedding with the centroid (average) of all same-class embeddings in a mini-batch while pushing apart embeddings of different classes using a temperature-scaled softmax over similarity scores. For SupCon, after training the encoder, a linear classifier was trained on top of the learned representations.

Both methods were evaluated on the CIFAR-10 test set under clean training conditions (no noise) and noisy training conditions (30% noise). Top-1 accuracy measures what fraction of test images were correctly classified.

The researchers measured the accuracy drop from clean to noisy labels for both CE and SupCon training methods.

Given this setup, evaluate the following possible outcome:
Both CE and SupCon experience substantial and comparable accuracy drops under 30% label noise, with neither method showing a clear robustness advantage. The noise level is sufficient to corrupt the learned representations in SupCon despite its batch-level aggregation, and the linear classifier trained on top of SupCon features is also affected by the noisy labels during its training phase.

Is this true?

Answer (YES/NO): NO